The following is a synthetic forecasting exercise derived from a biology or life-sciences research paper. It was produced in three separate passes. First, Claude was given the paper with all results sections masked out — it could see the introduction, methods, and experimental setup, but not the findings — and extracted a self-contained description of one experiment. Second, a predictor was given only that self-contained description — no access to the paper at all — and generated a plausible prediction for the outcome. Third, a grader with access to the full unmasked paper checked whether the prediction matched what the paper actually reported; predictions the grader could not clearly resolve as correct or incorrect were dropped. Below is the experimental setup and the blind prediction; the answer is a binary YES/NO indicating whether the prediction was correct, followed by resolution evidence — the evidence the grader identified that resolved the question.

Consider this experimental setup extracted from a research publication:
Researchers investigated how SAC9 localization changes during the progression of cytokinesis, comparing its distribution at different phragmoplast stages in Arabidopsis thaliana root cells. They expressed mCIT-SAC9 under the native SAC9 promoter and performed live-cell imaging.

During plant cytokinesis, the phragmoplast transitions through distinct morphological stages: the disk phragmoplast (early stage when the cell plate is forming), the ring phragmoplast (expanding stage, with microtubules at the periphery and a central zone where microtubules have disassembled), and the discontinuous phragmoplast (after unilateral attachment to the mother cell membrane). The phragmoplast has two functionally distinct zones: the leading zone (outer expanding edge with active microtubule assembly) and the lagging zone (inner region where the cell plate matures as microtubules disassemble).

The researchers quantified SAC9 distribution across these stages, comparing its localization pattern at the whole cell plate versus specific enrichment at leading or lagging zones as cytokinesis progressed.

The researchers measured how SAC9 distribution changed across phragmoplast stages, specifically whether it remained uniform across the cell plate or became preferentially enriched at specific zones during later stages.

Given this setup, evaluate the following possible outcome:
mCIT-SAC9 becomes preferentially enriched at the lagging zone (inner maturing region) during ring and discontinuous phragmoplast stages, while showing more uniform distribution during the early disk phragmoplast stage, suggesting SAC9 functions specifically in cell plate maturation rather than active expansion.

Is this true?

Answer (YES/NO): NO